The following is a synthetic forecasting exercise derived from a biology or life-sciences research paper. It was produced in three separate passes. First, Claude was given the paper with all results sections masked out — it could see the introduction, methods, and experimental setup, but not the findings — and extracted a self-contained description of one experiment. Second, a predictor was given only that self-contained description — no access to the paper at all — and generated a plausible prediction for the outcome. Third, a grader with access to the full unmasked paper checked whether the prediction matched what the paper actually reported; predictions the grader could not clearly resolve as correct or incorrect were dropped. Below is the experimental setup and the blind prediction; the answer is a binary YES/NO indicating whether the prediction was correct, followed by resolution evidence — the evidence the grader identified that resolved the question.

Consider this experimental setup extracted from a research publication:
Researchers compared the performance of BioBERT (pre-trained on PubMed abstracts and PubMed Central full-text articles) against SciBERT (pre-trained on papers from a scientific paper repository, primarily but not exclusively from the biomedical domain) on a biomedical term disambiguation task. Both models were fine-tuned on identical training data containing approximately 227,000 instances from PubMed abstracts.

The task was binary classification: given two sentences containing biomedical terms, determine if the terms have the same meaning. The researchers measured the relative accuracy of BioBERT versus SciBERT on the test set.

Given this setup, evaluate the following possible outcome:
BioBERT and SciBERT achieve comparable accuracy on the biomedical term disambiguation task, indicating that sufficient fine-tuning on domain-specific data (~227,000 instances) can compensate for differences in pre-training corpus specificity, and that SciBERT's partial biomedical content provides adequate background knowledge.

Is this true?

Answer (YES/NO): NO